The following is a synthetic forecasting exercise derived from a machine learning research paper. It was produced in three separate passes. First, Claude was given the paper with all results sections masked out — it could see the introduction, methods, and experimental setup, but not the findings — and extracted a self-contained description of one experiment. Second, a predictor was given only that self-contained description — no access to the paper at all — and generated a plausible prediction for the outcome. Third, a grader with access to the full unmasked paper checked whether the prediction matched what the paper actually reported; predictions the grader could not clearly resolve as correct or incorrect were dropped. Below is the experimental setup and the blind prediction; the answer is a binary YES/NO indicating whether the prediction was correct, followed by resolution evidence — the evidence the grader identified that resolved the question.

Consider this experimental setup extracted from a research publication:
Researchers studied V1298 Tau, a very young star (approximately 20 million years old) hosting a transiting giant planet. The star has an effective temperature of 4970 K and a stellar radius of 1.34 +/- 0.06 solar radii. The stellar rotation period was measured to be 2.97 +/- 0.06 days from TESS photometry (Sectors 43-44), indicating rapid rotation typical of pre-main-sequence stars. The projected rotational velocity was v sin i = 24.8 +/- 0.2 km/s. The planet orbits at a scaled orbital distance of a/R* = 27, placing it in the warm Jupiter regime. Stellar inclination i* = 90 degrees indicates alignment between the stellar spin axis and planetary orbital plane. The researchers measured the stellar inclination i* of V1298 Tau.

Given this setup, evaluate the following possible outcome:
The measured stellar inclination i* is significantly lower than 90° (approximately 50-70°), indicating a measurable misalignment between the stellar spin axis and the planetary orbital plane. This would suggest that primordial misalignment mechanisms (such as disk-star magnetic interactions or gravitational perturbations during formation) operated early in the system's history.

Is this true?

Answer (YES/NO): NO